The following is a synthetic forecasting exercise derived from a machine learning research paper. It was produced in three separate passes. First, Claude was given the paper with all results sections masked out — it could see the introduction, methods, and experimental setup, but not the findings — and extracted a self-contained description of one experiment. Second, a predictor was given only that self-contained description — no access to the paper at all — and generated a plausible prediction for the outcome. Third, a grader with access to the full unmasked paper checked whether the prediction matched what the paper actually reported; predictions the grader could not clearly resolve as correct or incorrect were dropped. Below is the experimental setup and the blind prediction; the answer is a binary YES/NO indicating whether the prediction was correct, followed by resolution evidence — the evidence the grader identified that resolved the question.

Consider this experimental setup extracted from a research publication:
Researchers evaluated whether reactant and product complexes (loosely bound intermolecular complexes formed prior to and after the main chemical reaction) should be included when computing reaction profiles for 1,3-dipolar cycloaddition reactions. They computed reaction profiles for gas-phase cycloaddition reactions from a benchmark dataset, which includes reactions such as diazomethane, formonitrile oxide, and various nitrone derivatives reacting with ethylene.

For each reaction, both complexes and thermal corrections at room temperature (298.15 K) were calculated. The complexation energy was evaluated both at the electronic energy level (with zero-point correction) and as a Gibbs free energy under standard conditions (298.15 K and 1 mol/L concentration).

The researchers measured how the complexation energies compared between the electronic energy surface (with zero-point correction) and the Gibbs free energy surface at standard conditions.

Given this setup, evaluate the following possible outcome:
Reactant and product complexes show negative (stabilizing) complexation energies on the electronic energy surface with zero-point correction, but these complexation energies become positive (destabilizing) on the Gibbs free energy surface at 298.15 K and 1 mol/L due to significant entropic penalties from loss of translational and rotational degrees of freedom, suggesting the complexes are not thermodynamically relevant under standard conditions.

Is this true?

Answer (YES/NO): YES